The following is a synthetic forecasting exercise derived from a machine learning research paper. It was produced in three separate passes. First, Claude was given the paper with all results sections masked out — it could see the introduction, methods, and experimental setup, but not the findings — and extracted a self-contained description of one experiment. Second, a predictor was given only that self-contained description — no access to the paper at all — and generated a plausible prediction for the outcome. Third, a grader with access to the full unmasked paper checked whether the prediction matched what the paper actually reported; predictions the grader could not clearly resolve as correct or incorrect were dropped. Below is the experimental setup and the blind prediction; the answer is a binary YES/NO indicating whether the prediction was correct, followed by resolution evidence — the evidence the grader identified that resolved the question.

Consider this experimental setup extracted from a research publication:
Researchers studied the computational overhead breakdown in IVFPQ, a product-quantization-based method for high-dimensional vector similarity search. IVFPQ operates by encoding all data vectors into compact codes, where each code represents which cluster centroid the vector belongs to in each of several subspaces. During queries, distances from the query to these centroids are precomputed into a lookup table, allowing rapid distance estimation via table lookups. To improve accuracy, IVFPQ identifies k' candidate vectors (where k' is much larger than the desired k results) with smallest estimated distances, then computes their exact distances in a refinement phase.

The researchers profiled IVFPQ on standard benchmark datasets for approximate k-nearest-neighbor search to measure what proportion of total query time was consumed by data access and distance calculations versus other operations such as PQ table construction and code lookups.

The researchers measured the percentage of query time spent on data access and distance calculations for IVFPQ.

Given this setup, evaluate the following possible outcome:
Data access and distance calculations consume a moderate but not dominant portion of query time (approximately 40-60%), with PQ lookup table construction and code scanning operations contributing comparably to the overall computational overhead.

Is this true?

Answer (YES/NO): YES